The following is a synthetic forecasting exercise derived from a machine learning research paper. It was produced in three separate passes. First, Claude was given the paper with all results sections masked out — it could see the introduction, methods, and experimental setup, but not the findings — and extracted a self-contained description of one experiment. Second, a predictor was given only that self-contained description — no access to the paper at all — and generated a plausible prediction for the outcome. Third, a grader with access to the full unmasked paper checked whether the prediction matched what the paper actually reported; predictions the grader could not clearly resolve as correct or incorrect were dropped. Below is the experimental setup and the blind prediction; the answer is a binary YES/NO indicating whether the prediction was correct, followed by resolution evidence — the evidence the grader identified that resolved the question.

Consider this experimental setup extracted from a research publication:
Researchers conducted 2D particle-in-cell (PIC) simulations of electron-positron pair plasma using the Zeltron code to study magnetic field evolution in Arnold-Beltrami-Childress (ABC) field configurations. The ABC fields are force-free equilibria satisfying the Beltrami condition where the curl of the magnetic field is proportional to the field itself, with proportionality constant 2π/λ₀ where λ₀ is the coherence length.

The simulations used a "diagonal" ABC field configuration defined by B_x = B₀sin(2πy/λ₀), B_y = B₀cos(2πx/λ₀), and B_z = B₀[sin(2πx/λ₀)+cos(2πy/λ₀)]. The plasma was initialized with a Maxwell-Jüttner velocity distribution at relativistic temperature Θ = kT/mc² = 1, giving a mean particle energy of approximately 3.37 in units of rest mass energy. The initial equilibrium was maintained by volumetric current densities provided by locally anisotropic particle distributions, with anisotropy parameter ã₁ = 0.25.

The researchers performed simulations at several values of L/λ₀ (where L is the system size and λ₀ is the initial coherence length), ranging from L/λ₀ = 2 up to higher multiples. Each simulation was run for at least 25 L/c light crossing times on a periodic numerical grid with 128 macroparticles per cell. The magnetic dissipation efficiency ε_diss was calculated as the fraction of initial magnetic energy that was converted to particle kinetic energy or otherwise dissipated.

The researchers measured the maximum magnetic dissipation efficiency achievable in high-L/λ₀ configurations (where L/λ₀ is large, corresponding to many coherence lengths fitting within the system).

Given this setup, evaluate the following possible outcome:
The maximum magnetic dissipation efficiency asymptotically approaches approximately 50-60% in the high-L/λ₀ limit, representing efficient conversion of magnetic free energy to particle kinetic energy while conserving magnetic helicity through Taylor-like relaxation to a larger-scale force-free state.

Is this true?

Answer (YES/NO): NO